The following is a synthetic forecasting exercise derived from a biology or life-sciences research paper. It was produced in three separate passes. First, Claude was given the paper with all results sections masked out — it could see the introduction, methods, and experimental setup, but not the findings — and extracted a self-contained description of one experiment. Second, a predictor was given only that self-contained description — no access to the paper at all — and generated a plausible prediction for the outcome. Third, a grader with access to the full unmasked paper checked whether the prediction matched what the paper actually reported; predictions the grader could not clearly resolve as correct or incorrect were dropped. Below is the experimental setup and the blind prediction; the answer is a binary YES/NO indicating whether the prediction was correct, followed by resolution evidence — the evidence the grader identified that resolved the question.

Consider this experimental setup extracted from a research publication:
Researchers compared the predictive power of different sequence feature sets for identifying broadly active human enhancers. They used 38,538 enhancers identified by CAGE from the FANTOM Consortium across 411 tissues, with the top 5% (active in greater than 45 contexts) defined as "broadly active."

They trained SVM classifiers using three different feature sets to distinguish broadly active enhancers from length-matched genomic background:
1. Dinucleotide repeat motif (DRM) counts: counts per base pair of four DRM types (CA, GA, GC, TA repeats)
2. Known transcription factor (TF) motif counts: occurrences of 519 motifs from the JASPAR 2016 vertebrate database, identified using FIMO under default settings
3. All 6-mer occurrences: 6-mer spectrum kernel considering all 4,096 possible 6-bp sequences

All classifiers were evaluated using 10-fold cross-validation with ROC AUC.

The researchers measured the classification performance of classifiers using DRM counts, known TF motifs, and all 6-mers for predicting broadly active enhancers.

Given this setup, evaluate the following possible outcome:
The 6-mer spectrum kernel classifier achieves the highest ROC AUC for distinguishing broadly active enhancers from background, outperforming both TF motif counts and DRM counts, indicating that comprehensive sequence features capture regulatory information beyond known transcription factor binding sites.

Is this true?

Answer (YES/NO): YES